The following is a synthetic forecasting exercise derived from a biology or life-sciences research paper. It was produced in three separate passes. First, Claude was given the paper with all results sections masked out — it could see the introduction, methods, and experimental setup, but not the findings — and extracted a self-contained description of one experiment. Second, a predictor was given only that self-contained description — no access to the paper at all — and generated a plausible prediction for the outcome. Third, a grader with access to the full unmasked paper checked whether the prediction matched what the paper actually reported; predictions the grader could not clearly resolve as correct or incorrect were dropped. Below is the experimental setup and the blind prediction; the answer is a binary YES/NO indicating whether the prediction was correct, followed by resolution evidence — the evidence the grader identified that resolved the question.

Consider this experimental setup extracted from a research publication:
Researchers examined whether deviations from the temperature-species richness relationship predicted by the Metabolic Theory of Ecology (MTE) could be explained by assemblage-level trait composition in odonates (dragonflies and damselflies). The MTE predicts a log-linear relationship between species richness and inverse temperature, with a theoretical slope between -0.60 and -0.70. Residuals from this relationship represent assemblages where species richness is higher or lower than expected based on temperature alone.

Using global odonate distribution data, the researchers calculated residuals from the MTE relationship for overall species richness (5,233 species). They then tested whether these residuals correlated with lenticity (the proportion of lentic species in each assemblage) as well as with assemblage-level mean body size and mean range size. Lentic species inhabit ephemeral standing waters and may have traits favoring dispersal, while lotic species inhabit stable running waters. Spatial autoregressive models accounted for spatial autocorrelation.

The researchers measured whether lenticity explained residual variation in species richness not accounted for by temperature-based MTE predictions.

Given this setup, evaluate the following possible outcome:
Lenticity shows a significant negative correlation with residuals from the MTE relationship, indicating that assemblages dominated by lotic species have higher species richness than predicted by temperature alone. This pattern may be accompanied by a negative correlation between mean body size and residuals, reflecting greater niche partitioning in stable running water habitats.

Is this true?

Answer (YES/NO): NO